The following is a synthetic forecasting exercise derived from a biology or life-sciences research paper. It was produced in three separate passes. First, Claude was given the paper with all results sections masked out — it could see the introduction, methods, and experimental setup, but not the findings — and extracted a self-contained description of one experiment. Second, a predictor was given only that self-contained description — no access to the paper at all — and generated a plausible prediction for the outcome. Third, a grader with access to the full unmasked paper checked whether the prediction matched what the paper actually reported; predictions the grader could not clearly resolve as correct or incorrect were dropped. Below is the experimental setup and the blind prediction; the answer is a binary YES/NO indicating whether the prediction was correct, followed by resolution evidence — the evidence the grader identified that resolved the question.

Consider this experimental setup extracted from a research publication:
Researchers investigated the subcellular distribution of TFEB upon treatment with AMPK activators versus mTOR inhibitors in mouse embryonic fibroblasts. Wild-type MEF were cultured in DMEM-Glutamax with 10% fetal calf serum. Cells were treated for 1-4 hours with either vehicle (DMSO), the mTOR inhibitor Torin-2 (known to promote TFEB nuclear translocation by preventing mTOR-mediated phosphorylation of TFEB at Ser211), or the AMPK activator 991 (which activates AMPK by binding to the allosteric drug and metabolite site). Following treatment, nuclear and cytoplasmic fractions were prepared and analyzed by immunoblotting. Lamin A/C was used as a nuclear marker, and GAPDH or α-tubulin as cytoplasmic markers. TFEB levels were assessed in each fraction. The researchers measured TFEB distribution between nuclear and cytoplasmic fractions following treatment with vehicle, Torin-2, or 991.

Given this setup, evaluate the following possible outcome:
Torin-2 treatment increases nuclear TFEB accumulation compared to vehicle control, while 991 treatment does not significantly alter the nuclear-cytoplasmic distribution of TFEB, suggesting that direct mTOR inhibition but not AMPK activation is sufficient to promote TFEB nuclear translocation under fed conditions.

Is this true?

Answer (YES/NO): NO